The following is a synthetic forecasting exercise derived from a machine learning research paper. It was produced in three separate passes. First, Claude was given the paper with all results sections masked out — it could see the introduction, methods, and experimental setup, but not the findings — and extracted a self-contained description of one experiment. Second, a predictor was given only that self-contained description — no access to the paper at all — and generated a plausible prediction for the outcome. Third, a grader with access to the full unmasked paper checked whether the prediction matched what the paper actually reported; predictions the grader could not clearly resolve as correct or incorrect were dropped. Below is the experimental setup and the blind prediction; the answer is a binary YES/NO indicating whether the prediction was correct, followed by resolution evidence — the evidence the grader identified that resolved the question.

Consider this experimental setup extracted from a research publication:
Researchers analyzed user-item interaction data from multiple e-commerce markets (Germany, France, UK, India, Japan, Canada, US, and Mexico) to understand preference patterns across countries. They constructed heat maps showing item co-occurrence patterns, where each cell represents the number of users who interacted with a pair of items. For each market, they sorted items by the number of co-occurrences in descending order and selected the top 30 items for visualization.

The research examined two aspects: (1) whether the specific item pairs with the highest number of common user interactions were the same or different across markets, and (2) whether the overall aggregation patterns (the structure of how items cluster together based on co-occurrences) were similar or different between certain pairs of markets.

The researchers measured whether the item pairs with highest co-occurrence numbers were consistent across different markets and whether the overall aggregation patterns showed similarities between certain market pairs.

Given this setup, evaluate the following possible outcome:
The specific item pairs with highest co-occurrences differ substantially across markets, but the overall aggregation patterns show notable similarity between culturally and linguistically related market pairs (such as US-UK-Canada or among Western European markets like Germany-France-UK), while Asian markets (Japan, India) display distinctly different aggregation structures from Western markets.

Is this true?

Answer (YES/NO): NO